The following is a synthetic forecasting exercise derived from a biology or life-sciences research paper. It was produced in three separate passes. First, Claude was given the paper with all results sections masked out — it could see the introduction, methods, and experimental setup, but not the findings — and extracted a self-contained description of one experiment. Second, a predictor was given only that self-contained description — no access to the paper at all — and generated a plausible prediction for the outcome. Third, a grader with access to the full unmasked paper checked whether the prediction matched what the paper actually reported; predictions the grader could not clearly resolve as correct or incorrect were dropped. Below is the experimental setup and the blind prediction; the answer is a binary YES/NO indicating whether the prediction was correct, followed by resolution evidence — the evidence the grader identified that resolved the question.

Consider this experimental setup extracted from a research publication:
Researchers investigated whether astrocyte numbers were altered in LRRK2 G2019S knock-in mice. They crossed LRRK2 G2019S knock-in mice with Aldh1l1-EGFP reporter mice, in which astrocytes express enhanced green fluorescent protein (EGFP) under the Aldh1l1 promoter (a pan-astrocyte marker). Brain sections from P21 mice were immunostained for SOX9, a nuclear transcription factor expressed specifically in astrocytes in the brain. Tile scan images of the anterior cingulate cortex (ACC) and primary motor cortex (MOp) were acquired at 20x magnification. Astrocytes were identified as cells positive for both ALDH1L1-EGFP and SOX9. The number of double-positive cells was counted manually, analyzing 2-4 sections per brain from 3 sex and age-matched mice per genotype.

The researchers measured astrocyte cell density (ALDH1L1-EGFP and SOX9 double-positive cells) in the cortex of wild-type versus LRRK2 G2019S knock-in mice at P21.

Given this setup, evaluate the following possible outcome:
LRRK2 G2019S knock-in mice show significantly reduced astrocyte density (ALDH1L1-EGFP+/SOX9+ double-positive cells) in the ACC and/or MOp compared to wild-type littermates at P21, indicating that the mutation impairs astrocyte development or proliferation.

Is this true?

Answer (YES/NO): NO